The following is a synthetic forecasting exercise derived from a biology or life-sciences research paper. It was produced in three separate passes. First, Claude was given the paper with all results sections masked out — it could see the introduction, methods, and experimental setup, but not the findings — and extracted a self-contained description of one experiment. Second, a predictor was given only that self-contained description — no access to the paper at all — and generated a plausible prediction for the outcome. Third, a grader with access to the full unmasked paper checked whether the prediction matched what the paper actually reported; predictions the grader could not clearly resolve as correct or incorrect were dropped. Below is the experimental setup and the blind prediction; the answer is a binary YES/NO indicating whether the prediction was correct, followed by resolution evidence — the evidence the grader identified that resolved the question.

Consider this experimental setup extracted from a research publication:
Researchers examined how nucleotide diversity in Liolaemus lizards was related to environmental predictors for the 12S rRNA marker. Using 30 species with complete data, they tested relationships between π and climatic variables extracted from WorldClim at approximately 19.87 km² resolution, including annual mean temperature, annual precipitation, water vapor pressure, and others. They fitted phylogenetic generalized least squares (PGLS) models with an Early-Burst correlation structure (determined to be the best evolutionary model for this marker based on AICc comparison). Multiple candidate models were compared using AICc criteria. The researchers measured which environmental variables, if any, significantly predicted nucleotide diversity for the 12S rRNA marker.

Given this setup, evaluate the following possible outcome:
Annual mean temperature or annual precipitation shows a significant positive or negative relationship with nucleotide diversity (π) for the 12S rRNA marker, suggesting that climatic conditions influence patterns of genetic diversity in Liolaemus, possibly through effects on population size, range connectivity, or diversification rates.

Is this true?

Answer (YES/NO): YES